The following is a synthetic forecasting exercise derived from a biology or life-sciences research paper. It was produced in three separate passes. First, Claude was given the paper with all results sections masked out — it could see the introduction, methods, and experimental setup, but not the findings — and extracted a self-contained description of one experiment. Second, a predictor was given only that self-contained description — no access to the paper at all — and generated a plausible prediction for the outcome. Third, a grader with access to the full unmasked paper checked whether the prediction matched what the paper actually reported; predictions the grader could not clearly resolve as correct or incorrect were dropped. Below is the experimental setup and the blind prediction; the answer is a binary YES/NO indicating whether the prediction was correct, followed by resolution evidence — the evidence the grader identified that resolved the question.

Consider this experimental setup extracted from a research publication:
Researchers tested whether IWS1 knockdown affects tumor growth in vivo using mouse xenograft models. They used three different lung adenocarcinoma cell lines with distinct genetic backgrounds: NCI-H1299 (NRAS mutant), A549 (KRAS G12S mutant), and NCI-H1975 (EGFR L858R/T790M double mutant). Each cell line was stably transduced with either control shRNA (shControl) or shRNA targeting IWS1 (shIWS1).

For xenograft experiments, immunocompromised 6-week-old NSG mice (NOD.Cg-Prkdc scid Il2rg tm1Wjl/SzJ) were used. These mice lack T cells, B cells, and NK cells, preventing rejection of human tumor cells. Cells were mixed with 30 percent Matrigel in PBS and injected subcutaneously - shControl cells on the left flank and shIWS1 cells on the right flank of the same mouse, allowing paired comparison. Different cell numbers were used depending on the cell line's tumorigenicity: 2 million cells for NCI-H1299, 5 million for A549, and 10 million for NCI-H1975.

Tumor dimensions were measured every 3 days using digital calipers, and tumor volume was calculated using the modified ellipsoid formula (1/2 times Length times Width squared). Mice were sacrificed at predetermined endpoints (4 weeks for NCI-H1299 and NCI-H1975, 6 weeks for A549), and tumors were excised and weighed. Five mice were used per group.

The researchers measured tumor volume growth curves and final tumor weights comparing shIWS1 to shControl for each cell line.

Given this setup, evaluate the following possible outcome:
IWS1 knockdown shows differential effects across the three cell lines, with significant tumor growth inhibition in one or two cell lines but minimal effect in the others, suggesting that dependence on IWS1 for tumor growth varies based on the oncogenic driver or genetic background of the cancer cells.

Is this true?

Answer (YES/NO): NO